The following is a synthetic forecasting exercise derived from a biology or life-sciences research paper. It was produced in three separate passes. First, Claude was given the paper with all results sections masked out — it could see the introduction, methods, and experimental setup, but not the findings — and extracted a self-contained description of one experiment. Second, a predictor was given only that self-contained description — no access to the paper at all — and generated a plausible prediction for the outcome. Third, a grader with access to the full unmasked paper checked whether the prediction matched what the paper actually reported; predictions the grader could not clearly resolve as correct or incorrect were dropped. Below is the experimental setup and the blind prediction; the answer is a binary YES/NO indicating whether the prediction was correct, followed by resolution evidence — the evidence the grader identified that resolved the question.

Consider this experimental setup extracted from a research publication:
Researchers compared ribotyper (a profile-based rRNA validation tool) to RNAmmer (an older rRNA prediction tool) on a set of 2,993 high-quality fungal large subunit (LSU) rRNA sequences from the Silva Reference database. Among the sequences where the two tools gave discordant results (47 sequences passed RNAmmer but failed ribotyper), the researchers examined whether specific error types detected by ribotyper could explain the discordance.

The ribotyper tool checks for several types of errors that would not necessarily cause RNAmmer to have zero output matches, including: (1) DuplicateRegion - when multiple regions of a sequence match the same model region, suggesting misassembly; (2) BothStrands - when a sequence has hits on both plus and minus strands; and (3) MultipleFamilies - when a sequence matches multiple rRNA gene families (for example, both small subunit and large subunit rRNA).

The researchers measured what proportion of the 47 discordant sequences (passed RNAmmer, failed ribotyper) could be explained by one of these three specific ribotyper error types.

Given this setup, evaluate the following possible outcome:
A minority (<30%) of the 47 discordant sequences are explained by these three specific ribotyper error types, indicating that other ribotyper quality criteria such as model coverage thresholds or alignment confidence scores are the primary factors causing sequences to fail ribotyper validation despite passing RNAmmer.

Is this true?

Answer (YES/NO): NO